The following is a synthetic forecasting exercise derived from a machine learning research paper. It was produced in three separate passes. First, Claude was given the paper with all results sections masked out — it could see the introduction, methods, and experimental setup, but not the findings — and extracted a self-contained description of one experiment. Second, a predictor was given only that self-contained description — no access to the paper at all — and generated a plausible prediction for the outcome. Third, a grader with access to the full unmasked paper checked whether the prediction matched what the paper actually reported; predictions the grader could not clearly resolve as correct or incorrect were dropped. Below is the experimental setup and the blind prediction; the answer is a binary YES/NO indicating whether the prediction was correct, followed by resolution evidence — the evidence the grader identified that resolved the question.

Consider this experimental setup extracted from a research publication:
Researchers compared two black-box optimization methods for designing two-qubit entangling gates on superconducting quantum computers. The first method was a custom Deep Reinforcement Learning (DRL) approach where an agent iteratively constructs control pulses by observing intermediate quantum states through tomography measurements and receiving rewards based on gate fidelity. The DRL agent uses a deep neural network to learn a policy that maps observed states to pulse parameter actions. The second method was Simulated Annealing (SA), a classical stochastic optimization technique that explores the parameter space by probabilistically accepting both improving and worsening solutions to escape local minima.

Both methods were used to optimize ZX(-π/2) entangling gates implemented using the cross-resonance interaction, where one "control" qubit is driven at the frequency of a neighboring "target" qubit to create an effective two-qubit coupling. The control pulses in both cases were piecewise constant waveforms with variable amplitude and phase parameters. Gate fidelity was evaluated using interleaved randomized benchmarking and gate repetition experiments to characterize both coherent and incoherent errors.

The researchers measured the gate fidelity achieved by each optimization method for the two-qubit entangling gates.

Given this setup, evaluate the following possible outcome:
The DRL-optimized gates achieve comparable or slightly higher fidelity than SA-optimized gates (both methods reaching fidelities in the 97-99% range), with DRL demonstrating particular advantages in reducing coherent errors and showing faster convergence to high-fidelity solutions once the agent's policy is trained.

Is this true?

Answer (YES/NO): NO